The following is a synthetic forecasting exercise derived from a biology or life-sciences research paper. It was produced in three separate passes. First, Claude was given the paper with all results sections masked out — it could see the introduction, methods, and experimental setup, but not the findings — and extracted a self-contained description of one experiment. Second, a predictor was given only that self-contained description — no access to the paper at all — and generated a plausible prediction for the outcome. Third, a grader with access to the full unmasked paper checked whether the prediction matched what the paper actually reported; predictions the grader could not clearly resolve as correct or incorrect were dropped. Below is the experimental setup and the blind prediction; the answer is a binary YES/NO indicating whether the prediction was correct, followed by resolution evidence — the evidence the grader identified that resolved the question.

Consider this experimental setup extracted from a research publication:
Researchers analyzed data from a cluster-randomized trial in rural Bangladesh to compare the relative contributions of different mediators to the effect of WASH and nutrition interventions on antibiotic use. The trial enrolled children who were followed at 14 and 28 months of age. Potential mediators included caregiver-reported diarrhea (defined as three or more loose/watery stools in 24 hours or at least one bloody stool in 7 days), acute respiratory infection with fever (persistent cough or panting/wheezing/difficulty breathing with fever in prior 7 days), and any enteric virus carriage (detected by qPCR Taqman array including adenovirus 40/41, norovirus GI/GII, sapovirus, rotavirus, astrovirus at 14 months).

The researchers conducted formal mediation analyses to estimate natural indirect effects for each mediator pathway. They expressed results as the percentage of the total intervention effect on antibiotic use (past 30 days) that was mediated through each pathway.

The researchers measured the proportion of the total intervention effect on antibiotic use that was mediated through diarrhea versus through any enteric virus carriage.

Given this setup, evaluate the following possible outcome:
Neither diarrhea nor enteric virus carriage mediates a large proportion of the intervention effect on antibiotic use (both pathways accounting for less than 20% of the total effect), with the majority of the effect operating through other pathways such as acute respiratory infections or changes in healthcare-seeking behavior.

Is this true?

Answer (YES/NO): NO